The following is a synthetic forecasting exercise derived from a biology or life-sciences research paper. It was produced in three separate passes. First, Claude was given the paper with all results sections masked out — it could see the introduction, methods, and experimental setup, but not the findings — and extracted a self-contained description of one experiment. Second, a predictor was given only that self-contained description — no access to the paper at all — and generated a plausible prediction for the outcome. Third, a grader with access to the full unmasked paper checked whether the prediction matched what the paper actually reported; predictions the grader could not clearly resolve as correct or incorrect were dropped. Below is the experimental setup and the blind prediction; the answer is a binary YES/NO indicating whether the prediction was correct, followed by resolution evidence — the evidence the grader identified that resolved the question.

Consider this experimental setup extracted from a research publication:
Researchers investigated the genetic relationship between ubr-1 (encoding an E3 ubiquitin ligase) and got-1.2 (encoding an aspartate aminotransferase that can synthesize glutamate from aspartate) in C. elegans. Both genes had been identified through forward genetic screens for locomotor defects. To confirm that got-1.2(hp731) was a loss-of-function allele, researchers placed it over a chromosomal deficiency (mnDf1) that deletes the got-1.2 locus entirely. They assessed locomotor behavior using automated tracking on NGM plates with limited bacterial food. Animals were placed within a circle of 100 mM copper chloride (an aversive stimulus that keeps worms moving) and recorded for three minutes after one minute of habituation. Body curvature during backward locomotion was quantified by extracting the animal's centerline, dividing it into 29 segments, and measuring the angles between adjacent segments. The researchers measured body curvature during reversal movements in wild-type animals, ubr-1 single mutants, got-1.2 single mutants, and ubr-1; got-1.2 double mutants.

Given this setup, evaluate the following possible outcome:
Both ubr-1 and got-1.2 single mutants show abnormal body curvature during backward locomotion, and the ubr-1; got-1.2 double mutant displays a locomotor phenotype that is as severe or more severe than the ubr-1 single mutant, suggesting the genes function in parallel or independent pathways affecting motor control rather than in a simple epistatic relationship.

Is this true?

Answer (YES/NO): NO